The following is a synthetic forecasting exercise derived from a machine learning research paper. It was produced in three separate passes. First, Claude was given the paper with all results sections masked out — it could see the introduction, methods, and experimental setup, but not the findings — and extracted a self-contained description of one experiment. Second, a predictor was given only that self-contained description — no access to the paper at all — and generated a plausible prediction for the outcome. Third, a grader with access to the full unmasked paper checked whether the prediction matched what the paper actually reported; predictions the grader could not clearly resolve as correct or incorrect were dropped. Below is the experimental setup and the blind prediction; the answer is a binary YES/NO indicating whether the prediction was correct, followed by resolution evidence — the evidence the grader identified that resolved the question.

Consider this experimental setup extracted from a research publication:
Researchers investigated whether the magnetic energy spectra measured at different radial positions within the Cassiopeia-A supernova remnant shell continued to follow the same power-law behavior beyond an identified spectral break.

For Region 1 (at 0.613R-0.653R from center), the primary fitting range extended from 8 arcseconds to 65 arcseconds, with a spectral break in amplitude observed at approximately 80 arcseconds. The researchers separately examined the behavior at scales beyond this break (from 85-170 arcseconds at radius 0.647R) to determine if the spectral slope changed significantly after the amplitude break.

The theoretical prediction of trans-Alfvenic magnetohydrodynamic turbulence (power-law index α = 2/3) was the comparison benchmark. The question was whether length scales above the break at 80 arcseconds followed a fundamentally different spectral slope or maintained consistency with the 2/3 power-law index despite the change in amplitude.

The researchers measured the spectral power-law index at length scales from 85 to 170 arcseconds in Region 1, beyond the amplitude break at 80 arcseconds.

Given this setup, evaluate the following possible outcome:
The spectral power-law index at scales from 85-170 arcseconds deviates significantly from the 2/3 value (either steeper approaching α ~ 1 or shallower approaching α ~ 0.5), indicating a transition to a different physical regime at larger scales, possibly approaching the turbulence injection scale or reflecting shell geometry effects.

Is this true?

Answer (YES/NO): NO